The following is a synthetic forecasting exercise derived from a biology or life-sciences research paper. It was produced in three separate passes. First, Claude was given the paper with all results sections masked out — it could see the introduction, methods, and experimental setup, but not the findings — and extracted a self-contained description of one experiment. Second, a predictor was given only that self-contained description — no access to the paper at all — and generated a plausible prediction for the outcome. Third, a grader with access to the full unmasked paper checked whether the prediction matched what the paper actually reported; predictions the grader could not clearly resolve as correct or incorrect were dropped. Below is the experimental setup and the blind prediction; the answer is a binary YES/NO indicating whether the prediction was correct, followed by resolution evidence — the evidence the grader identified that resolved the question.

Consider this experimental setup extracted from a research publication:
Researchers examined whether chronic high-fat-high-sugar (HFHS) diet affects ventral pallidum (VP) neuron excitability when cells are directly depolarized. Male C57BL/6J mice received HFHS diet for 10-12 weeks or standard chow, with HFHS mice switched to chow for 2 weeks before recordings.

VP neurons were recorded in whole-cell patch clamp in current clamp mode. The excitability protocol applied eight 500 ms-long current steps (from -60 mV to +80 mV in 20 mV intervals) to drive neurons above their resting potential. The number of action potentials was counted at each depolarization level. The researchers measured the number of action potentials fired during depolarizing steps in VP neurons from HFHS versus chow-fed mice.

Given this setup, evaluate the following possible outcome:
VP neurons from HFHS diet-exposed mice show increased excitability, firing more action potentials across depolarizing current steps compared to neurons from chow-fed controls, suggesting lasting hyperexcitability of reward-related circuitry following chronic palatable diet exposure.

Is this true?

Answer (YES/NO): NO